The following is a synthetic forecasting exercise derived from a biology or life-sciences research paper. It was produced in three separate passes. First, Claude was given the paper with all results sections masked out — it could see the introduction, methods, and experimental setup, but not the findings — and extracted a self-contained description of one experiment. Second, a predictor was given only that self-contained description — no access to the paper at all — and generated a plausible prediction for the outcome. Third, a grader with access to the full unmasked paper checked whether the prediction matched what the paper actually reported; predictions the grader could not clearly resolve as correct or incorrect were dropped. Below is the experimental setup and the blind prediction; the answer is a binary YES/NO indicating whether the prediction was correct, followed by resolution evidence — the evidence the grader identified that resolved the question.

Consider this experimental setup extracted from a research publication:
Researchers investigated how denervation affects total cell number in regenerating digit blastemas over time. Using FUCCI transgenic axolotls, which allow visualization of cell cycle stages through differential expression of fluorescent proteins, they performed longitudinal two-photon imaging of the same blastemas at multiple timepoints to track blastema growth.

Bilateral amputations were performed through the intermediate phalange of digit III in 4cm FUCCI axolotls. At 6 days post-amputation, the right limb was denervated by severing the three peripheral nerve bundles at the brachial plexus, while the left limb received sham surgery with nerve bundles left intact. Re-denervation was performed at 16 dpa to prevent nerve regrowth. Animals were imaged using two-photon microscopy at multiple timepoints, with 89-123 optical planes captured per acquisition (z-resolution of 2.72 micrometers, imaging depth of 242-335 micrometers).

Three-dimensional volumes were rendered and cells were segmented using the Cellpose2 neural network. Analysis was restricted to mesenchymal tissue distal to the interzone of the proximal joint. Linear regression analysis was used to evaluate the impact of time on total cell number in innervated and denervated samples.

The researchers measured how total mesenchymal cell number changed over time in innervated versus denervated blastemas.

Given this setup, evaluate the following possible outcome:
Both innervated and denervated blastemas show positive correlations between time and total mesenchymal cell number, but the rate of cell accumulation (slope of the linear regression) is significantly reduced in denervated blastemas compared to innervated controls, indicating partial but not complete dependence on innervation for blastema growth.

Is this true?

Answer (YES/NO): NO